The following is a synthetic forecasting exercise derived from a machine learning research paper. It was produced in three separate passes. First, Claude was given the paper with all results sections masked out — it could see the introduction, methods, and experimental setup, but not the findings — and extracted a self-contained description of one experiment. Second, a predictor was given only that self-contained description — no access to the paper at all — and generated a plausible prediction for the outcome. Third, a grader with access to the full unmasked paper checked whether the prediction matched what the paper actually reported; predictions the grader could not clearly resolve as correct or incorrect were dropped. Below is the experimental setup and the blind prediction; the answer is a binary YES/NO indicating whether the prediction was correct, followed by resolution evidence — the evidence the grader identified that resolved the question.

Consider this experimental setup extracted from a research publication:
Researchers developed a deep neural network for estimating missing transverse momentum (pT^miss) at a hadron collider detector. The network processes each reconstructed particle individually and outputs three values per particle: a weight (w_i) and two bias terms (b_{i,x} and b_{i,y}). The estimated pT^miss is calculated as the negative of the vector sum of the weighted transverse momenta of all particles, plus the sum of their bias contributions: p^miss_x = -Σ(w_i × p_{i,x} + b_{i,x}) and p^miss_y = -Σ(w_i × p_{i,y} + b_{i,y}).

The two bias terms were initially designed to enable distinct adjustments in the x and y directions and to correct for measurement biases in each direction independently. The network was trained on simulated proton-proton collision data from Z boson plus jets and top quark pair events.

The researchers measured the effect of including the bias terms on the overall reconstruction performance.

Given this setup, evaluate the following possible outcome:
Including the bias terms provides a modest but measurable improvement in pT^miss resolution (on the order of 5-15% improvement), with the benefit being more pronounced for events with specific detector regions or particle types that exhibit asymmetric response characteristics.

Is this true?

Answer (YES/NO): NO